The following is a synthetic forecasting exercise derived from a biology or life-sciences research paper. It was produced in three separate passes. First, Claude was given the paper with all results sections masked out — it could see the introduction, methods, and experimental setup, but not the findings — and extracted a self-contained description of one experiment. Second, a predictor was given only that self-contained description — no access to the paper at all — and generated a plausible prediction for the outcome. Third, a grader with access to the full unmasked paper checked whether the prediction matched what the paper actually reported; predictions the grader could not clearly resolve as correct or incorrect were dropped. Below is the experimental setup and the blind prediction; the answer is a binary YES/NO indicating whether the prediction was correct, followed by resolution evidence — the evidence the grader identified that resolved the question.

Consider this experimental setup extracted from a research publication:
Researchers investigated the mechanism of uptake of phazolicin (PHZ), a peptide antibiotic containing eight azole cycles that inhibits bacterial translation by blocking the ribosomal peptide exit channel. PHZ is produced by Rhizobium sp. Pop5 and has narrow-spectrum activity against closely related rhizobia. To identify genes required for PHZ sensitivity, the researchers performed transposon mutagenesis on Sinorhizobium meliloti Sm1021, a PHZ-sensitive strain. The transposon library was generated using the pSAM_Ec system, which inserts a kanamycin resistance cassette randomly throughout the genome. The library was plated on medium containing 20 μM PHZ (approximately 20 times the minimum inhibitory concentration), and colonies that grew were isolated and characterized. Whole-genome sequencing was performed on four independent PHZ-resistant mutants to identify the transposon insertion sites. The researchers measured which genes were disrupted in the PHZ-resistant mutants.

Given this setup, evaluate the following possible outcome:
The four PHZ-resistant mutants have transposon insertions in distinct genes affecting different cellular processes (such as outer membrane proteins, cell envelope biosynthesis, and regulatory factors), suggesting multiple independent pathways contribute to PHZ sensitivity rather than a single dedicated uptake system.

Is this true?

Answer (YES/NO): NO